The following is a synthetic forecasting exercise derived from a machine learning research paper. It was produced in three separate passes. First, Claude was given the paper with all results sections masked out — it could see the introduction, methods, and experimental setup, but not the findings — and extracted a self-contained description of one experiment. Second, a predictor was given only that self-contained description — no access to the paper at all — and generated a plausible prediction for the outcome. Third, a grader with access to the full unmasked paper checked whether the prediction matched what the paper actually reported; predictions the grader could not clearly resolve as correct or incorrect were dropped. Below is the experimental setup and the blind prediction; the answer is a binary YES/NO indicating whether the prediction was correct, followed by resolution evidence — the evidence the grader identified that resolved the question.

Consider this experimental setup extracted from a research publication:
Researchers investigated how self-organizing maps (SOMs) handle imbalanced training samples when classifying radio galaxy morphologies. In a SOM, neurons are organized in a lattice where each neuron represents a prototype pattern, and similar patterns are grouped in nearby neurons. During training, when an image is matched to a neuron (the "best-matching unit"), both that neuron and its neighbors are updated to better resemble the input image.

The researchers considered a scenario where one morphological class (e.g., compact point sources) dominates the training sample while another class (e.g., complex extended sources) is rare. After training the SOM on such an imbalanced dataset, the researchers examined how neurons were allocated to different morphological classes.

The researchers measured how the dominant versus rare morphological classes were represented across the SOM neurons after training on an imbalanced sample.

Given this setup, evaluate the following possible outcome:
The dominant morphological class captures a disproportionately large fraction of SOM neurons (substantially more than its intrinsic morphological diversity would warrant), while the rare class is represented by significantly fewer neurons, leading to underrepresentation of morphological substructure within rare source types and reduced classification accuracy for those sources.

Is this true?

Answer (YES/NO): YES